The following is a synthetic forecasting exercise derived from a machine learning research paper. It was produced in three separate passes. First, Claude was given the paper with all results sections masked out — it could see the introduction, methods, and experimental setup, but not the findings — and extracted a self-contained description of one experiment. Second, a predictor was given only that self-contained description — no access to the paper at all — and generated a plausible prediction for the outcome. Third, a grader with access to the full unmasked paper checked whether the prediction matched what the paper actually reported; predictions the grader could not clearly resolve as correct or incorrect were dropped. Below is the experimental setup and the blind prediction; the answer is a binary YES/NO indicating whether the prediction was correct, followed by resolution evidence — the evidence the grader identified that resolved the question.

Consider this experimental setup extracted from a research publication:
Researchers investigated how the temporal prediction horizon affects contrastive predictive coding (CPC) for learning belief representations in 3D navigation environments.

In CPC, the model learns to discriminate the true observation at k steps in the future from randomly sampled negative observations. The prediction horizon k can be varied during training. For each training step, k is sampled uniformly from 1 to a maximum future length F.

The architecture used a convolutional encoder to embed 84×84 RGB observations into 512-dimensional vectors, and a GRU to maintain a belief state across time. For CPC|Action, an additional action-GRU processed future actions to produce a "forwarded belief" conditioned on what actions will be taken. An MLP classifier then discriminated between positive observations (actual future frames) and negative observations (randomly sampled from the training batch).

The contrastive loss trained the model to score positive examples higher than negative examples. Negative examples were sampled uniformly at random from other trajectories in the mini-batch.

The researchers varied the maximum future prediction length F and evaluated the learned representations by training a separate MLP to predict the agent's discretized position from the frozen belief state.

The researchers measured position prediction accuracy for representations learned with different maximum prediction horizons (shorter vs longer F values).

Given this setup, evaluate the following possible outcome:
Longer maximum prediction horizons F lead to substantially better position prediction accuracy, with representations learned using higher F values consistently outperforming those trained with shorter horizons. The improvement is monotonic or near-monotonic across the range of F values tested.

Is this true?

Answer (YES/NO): YES